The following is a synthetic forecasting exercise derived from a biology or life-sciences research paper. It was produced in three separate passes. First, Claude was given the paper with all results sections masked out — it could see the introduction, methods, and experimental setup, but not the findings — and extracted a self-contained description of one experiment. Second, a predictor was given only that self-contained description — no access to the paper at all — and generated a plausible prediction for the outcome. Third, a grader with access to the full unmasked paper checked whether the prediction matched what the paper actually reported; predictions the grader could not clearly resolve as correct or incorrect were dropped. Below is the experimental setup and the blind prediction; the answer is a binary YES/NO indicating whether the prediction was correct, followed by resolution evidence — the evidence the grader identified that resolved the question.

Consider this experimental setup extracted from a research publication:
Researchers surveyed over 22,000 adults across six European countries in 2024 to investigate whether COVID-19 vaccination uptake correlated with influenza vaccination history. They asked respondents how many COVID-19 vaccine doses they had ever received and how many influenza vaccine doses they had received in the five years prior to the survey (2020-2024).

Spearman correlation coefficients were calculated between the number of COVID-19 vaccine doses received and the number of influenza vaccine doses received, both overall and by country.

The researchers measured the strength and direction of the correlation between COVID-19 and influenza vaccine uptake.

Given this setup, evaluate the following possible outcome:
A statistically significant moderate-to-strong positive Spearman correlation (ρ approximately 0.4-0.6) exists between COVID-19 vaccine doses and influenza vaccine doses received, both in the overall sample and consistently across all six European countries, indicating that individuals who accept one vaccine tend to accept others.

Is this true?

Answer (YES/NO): NO